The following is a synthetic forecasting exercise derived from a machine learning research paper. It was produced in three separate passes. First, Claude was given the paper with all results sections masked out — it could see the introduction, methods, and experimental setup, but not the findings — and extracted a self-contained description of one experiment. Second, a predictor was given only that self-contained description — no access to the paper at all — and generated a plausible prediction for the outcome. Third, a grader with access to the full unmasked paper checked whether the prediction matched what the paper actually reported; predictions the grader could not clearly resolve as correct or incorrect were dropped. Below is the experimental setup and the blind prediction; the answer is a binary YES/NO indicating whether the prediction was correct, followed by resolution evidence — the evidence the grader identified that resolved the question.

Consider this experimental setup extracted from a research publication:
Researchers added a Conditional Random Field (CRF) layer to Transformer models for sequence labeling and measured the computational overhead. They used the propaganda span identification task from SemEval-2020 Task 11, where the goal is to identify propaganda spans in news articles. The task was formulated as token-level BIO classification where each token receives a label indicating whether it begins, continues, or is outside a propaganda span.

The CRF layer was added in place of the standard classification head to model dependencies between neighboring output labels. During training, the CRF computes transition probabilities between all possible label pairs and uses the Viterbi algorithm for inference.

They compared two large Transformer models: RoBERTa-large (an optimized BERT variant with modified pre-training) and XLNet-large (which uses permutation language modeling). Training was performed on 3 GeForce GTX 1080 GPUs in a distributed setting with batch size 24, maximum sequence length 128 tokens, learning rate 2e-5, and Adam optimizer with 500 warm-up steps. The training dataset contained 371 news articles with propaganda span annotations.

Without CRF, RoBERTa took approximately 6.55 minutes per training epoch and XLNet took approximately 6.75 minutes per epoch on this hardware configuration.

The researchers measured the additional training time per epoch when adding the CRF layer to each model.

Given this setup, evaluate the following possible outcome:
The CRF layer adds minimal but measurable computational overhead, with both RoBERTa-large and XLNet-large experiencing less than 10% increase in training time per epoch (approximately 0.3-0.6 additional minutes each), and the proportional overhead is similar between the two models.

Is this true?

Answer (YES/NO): NO